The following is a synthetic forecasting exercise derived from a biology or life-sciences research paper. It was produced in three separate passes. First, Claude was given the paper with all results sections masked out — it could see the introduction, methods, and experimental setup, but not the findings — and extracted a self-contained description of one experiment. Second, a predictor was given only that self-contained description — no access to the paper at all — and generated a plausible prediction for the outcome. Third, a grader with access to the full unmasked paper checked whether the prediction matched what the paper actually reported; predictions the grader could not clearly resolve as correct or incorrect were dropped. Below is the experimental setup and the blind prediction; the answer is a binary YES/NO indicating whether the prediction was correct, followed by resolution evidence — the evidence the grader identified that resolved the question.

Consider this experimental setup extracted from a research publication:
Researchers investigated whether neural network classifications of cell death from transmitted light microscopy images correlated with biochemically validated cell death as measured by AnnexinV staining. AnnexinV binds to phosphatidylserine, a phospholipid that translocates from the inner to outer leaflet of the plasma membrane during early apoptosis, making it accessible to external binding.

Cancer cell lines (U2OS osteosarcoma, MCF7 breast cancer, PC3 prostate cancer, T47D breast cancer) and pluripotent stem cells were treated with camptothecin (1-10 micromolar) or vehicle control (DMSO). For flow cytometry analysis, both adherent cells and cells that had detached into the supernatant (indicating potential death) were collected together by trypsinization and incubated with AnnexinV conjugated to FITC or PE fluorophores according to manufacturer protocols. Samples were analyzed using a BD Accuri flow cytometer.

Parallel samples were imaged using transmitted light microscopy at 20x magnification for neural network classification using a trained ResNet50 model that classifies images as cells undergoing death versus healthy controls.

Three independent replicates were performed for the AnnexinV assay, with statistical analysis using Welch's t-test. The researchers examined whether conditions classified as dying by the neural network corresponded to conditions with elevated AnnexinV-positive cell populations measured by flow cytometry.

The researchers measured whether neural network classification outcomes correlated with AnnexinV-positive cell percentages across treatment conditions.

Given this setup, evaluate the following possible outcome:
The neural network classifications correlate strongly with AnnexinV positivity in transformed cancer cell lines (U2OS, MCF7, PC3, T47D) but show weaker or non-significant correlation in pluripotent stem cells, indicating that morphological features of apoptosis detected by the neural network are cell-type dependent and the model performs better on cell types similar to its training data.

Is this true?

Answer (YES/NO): NO